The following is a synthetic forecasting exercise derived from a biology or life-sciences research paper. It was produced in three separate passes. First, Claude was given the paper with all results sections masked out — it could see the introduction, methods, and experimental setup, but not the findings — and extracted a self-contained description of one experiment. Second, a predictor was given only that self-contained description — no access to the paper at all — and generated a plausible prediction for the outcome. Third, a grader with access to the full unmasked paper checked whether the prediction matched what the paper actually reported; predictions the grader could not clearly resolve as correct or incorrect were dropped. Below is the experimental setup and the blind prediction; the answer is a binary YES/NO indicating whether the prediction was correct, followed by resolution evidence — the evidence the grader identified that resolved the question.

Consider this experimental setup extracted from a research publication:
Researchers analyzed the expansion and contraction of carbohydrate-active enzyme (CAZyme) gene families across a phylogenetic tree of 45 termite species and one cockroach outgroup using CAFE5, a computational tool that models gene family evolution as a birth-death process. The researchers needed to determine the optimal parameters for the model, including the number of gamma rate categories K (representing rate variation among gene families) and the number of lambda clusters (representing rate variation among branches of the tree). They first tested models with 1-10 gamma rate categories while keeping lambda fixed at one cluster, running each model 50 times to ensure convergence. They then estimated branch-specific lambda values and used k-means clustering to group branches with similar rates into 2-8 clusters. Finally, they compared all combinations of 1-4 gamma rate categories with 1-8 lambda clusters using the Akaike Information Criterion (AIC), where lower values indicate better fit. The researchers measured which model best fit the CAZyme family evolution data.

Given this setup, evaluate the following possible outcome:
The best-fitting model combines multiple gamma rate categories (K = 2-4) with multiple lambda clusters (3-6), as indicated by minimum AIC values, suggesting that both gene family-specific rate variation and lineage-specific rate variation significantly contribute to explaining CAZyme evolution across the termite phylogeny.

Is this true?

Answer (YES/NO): NO